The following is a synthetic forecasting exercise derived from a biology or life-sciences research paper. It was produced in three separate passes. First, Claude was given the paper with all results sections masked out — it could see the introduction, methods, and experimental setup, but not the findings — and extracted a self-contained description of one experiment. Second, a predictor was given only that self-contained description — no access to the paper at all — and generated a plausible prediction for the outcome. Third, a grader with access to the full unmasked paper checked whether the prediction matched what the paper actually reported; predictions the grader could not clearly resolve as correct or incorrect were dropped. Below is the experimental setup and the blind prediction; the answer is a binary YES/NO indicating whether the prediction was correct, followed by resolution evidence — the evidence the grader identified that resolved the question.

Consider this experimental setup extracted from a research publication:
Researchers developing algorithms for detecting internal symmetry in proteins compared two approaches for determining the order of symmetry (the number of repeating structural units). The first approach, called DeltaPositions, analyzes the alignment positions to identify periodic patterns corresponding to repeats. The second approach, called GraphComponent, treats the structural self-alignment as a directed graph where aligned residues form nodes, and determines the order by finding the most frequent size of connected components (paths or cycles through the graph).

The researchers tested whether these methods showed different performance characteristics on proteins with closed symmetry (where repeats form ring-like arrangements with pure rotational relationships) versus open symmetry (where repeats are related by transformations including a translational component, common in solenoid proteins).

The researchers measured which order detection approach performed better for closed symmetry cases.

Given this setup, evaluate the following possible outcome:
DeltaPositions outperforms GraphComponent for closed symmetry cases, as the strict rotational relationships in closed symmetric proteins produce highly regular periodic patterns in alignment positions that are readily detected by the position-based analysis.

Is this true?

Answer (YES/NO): YES